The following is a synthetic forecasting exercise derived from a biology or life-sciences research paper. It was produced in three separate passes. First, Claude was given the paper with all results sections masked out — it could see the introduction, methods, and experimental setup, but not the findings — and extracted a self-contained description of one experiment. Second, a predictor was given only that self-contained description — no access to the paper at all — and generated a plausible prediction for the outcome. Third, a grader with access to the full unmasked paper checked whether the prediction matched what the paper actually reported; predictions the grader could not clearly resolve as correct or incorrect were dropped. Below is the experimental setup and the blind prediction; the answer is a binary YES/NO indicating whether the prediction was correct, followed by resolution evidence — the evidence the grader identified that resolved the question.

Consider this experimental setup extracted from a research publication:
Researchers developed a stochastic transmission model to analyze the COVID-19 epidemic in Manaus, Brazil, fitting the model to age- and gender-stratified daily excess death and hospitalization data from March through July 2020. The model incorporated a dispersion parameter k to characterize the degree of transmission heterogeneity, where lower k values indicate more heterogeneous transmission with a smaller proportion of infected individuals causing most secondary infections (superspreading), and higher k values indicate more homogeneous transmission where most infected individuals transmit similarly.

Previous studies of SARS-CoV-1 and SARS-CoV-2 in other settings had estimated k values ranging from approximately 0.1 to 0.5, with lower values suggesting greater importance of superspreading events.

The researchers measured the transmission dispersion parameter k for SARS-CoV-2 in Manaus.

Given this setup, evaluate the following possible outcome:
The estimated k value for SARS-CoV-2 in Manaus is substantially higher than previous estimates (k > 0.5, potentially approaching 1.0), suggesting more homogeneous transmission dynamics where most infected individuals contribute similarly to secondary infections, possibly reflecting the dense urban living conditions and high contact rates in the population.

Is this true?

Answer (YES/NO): NO